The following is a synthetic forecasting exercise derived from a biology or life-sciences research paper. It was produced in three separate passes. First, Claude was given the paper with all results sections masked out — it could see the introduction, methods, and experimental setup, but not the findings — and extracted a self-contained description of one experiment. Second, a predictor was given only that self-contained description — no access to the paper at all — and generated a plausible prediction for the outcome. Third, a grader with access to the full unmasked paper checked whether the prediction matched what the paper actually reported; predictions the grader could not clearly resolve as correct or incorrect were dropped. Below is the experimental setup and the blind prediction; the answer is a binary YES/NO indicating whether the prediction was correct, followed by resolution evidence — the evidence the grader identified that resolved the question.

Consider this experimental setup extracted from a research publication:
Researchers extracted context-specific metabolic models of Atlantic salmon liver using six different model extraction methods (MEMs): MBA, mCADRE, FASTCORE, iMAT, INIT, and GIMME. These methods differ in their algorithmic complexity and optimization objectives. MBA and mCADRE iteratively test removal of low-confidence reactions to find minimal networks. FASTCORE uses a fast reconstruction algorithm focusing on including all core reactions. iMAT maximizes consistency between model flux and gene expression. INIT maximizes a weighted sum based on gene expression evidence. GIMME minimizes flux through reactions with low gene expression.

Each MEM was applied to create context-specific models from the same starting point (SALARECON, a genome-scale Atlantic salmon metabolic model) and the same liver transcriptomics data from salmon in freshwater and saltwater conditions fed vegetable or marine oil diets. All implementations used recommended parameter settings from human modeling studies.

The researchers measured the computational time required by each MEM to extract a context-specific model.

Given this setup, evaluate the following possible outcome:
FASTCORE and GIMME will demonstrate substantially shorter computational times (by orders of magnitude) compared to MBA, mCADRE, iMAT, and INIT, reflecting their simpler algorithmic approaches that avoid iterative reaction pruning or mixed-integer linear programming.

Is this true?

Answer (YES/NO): NO